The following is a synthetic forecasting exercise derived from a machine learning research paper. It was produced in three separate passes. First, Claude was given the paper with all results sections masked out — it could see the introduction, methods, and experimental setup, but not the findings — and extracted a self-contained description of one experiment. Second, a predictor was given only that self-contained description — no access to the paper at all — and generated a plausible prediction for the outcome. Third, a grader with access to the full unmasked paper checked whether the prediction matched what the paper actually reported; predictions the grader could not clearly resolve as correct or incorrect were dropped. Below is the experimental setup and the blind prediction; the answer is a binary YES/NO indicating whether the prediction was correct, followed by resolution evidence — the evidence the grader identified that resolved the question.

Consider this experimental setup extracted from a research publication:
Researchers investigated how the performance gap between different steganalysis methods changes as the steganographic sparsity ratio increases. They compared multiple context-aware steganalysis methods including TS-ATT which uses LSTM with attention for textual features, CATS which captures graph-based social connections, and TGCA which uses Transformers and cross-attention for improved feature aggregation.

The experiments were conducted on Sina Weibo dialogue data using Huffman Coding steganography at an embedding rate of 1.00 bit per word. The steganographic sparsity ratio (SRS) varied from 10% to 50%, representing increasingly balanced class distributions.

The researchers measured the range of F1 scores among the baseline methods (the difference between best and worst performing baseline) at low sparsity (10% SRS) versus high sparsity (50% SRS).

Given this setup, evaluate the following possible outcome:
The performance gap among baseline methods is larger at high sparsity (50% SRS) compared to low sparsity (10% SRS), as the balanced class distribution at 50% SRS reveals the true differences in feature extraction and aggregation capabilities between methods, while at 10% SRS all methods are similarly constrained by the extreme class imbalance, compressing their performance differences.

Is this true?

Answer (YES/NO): NO